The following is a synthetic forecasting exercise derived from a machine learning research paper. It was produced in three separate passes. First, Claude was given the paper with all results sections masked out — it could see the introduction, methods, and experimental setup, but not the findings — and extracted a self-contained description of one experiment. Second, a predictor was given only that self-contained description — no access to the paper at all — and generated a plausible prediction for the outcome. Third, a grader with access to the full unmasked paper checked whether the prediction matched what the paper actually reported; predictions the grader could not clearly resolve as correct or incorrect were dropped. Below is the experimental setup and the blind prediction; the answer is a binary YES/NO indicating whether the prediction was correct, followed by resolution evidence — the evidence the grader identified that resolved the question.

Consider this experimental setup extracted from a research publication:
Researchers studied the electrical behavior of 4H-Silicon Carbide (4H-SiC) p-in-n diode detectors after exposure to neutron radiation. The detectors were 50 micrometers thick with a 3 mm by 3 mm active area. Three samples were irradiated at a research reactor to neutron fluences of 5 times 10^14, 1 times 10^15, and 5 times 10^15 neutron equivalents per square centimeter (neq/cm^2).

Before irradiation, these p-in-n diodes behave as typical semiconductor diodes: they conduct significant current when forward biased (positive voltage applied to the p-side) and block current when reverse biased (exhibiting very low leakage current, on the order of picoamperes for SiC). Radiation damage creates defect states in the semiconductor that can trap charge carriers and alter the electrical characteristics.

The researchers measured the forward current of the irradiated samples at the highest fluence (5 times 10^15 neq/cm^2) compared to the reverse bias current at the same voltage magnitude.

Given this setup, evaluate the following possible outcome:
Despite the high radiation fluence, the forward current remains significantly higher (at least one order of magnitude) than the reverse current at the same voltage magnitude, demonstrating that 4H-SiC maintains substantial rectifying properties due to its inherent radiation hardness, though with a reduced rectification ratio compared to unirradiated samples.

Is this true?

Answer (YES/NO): NO